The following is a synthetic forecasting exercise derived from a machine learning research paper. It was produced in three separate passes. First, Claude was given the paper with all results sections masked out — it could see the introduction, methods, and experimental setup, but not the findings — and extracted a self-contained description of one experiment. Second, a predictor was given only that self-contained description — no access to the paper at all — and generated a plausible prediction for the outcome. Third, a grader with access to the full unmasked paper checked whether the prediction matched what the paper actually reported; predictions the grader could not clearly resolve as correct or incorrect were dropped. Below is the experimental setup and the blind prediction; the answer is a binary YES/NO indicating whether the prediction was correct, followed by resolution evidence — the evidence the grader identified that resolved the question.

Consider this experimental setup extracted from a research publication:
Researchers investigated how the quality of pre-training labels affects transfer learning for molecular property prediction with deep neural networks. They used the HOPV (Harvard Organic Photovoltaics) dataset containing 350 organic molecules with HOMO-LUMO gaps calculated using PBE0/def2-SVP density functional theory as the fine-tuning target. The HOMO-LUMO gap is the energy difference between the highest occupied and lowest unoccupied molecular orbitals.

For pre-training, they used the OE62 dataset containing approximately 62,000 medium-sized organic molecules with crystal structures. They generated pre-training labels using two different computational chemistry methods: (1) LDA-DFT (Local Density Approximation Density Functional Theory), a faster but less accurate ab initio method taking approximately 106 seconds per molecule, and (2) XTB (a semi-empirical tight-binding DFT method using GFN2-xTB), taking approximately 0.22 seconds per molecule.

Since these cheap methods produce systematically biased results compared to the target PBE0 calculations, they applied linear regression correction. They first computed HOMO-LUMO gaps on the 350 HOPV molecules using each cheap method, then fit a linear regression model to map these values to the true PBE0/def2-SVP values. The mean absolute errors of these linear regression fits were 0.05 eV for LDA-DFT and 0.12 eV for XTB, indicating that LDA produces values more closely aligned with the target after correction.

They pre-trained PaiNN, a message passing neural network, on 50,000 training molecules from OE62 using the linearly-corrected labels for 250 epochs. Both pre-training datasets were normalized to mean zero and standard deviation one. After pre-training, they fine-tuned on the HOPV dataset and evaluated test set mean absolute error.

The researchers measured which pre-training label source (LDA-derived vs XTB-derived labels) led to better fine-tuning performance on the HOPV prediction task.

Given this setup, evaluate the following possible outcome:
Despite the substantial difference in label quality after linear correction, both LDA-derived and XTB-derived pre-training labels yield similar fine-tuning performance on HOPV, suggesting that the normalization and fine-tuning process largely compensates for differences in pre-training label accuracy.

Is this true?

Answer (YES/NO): YES